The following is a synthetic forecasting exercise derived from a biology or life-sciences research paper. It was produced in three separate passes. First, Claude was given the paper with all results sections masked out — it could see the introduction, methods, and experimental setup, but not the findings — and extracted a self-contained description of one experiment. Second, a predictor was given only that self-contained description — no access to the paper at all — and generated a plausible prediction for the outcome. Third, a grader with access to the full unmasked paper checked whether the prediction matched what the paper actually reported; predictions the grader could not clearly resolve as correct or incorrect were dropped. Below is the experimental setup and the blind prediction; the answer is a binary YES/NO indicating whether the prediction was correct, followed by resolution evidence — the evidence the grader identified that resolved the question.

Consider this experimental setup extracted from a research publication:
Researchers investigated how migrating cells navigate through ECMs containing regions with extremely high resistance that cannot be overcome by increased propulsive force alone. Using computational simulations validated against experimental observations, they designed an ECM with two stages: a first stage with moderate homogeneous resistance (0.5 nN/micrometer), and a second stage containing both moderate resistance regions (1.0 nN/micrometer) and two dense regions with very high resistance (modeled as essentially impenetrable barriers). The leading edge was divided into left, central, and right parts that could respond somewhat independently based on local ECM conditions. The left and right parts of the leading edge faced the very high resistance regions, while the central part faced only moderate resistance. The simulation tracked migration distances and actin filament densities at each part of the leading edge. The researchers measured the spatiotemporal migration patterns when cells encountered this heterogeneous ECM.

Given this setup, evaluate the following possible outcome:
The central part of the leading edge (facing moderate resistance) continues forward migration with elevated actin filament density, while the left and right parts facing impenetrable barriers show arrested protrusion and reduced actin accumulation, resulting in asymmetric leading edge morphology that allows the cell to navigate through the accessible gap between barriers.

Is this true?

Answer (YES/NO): NO